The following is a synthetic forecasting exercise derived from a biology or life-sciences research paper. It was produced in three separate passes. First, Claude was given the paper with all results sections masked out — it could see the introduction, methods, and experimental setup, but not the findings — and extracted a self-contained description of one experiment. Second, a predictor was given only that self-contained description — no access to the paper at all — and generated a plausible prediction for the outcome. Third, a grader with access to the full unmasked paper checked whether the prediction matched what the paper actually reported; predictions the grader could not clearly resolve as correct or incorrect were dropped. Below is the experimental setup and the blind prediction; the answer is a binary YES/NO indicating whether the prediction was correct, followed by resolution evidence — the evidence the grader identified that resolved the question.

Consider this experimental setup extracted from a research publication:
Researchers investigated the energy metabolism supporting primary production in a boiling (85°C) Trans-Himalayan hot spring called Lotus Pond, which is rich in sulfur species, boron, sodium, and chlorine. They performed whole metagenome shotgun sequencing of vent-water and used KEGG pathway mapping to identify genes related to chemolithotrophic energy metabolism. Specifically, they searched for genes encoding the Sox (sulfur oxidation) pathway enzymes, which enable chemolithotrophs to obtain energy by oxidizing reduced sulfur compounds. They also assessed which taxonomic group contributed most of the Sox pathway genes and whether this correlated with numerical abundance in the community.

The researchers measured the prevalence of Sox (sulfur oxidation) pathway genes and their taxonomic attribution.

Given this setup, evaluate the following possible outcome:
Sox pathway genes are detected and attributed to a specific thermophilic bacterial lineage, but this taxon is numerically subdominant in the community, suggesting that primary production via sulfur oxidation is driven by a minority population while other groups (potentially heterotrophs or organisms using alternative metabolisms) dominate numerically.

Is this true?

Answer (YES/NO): NO